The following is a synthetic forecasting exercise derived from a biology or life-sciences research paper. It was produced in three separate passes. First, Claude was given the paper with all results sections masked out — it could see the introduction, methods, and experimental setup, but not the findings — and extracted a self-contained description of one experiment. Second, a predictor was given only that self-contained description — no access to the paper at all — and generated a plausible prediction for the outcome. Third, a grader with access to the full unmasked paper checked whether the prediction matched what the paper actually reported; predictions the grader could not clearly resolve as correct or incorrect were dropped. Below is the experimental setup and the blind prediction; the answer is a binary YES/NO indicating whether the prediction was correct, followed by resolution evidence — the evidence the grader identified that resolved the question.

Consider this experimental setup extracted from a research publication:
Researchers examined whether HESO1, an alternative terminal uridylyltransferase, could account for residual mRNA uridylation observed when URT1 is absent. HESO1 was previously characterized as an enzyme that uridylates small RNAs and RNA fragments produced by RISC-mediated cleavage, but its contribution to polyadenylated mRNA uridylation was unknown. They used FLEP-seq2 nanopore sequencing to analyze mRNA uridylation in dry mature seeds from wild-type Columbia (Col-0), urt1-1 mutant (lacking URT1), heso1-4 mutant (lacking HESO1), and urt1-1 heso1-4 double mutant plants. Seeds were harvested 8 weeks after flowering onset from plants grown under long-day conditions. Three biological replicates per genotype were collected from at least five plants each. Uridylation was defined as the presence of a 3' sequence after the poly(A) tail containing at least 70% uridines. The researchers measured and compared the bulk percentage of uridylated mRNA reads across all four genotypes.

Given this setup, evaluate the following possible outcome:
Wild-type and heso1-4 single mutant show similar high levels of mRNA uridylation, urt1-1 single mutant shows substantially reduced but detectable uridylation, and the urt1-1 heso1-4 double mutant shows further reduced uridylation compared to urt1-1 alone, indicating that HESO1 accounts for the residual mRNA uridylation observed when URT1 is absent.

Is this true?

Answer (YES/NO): YES